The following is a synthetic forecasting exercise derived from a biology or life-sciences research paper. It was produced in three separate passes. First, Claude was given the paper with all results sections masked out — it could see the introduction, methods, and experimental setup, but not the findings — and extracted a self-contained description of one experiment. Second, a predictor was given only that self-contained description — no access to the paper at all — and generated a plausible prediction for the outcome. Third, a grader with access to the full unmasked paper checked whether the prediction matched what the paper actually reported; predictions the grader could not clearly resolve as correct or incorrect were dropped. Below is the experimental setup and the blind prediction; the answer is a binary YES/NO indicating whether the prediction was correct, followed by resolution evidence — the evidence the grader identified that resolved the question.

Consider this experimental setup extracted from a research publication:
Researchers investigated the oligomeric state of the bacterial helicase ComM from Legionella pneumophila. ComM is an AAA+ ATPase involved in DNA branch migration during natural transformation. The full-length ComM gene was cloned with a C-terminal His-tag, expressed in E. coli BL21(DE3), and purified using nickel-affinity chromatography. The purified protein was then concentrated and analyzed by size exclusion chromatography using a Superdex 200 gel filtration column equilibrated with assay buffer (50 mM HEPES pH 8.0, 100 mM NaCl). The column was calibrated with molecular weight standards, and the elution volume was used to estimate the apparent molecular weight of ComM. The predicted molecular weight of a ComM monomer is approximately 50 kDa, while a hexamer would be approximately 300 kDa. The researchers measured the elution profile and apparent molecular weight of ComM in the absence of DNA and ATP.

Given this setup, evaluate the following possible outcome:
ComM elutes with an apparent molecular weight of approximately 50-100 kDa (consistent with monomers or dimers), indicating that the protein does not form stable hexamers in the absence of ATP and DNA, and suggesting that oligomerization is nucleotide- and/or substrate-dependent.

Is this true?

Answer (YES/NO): YES